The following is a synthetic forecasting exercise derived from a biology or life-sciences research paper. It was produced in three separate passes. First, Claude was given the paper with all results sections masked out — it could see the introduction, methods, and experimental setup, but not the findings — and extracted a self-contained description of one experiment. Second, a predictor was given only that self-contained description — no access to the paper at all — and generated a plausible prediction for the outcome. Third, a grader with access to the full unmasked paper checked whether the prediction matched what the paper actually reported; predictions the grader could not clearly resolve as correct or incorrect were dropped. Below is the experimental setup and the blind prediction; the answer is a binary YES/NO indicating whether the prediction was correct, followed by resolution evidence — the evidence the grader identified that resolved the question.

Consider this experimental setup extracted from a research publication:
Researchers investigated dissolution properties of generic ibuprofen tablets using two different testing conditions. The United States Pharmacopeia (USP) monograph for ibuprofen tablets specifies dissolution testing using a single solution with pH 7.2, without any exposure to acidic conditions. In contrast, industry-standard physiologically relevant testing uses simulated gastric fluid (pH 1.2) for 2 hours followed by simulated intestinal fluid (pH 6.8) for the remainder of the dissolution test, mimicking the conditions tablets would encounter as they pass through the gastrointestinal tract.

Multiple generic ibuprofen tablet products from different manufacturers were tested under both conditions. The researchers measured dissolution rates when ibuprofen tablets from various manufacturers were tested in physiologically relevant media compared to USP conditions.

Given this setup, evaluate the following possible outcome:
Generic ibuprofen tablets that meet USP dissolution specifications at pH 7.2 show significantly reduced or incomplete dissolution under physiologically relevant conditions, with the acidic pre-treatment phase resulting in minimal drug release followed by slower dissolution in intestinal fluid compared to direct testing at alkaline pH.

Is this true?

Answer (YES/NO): NO